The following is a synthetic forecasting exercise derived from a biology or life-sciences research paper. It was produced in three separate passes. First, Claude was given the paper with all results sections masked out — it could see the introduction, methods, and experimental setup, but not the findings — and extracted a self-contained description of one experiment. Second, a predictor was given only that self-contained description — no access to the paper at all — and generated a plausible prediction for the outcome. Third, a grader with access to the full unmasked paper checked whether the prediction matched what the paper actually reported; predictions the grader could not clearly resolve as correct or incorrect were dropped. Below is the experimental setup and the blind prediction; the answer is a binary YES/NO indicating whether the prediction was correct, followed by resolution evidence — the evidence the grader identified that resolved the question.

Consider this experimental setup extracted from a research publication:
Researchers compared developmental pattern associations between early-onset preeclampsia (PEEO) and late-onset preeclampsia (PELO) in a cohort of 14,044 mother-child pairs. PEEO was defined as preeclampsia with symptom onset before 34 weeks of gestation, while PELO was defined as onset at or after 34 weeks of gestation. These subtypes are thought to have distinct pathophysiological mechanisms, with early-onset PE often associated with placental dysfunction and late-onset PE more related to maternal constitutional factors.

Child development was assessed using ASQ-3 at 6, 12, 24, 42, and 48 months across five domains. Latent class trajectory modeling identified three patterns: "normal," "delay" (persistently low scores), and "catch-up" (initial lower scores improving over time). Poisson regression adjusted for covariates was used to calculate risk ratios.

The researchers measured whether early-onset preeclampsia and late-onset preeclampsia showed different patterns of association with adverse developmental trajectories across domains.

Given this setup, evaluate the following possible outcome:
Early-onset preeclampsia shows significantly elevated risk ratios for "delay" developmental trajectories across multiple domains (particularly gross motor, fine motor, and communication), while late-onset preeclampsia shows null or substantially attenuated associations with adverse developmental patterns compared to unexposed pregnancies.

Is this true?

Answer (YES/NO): YES